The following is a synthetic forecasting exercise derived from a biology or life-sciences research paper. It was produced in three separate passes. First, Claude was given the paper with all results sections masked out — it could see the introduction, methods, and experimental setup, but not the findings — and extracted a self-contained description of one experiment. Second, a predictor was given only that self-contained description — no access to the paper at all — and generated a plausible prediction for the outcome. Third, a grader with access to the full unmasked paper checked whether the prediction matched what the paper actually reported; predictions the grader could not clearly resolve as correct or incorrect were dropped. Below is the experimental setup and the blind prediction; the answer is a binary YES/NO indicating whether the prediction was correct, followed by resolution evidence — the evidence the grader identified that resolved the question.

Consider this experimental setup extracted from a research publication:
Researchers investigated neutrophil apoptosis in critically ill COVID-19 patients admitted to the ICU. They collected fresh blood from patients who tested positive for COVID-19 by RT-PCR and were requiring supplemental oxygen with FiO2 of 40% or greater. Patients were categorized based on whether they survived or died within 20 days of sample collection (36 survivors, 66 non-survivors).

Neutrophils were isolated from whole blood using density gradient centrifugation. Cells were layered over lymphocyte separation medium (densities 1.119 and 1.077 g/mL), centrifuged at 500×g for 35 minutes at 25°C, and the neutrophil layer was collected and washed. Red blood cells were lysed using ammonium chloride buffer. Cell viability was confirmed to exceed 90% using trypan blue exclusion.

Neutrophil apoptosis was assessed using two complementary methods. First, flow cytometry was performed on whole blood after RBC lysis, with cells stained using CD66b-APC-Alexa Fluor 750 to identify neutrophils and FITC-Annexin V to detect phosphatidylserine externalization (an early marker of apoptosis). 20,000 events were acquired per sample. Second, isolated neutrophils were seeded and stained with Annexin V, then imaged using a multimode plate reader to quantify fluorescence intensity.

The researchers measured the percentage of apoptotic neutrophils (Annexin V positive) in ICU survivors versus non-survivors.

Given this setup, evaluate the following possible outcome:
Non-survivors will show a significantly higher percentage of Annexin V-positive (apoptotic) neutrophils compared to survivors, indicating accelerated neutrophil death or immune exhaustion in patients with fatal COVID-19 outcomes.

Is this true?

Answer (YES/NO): NO